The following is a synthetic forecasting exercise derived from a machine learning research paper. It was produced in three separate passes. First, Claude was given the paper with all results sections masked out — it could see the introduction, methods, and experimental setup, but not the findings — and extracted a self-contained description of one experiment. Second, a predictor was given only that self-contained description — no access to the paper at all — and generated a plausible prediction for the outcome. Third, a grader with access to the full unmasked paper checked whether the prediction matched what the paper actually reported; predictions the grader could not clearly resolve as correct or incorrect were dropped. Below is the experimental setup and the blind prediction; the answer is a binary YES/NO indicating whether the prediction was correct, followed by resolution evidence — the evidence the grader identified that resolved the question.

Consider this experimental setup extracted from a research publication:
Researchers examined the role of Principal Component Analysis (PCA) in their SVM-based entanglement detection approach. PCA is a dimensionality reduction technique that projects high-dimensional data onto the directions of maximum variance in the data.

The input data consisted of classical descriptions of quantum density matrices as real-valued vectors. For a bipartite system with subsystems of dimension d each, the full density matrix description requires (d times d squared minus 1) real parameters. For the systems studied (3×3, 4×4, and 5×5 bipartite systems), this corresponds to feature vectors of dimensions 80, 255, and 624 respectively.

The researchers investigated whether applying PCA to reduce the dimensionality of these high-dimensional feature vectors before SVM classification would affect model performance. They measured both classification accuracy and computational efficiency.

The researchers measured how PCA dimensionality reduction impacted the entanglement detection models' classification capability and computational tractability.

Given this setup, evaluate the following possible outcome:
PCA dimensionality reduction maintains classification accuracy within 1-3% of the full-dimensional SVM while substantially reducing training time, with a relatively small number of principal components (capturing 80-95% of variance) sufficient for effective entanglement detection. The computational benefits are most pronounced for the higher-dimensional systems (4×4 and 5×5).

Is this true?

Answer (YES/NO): NO